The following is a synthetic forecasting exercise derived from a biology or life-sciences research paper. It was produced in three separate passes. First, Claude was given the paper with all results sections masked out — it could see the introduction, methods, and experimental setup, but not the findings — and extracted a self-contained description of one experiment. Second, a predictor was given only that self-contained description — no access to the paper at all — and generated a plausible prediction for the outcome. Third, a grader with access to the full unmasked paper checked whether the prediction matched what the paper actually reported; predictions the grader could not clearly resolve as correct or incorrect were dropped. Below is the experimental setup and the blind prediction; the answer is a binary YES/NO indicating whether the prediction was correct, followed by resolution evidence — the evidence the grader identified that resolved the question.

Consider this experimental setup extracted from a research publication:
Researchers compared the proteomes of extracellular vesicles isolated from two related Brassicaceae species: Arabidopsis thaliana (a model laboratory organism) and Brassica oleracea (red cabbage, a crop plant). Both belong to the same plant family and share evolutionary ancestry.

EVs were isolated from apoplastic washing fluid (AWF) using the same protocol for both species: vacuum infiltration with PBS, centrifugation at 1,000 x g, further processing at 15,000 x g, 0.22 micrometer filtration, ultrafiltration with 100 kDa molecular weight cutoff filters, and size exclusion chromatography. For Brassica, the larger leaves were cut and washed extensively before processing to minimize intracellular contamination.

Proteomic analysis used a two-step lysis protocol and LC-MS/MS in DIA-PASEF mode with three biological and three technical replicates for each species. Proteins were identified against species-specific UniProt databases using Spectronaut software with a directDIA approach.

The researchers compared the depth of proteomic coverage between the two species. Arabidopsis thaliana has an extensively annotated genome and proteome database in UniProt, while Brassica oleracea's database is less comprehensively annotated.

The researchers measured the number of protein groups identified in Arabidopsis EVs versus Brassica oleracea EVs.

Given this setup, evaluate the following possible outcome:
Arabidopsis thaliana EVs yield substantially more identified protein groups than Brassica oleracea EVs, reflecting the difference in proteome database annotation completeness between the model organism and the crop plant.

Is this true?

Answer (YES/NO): YES